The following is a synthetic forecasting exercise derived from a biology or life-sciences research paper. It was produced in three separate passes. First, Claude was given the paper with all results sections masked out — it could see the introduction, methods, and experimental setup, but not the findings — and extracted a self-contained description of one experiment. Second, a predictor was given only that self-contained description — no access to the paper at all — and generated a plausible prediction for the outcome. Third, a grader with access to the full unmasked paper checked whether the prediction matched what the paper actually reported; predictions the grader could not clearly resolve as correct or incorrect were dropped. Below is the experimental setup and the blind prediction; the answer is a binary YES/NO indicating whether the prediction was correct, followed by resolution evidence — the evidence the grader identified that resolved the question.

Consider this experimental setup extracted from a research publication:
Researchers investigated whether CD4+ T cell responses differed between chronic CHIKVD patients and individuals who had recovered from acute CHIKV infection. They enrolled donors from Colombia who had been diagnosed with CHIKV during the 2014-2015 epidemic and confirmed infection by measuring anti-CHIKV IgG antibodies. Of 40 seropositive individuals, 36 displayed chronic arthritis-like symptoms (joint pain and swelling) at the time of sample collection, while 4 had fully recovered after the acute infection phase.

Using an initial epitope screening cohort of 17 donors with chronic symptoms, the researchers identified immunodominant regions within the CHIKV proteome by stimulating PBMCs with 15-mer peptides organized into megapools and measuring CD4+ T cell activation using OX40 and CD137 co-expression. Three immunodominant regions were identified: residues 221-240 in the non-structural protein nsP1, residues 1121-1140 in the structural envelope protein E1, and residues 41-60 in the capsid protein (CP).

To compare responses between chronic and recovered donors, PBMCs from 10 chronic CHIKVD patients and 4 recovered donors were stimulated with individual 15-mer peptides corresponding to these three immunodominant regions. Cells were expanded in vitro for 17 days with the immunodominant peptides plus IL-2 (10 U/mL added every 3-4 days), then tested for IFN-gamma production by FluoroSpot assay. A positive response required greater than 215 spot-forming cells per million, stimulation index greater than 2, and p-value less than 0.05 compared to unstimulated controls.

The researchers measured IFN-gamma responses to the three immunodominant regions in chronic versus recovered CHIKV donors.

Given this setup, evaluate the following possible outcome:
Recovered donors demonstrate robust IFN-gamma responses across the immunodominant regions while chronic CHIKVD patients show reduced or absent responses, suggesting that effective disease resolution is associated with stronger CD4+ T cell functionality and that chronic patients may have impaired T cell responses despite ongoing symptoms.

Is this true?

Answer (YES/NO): NO